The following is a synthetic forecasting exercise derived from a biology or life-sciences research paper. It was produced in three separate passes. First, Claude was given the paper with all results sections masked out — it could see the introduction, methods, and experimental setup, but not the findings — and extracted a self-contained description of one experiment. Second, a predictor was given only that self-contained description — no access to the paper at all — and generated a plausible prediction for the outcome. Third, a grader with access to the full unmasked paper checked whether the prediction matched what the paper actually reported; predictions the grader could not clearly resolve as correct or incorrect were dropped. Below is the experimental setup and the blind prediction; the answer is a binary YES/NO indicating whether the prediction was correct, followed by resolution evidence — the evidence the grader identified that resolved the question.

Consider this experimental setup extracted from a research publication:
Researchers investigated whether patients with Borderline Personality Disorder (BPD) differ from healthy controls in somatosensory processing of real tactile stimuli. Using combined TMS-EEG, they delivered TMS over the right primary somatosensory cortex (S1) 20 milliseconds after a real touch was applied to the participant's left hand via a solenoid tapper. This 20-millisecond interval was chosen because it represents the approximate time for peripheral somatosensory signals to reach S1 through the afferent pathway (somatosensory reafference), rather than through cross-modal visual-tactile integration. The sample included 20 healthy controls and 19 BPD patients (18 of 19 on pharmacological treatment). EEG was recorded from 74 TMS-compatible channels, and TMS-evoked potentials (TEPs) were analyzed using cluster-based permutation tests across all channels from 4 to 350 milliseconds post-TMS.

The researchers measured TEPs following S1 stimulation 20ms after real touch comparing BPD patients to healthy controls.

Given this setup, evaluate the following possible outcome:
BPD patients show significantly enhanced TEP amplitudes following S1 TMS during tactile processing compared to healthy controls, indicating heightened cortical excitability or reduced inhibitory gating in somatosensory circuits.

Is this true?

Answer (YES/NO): NO